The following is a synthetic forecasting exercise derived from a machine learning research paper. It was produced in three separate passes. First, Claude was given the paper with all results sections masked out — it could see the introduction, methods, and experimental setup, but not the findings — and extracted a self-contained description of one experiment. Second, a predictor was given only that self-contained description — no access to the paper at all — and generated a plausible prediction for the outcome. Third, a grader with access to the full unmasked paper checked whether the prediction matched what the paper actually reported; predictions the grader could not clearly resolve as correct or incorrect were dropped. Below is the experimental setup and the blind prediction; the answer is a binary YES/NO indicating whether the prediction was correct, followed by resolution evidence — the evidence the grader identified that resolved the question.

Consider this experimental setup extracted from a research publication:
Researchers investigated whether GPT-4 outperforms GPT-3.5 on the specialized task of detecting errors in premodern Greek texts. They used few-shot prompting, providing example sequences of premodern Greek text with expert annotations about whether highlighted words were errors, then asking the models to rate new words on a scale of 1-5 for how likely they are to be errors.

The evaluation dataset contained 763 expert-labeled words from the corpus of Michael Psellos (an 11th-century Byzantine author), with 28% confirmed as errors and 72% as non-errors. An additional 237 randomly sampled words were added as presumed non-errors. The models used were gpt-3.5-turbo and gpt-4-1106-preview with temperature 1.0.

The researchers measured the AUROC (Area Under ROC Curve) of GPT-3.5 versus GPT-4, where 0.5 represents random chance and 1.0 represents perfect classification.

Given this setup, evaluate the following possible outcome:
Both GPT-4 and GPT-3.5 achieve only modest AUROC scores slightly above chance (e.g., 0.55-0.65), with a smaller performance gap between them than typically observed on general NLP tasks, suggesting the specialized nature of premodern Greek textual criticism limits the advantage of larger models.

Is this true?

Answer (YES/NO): NO